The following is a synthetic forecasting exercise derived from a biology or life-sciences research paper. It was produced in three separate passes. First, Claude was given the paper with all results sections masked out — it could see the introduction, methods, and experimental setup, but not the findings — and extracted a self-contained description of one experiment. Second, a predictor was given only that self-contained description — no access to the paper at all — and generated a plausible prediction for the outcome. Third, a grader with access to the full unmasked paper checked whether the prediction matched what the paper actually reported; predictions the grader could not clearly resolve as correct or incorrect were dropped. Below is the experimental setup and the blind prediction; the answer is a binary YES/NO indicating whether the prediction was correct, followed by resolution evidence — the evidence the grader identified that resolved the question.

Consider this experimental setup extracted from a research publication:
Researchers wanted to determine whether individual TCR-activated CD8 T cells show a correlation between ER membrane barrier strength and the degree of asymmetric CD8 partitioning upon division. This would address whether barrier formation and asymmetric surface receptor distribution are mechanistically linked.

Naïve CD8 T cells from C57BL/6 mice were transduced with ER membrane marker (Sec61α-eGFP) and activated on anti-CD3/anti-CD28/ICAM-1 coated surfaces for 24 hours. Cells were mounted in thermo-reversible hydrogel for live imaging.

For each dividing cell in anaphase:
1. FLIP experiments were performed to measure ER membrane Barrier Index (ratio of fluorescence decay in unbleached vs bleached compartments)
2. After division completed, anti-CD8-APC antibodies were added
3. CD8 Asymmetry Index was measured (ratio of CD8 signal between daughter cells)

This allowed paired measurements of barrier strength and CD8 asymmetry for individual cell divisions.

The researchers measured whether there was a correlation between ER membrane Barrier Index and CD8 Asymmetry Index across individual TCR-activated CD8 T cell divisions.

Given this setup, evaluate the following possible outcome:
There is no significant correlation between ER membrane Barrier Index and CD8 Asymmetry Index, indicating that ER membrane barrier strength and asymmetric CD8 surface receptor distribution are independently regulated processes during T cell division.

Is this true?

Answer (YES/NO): NO